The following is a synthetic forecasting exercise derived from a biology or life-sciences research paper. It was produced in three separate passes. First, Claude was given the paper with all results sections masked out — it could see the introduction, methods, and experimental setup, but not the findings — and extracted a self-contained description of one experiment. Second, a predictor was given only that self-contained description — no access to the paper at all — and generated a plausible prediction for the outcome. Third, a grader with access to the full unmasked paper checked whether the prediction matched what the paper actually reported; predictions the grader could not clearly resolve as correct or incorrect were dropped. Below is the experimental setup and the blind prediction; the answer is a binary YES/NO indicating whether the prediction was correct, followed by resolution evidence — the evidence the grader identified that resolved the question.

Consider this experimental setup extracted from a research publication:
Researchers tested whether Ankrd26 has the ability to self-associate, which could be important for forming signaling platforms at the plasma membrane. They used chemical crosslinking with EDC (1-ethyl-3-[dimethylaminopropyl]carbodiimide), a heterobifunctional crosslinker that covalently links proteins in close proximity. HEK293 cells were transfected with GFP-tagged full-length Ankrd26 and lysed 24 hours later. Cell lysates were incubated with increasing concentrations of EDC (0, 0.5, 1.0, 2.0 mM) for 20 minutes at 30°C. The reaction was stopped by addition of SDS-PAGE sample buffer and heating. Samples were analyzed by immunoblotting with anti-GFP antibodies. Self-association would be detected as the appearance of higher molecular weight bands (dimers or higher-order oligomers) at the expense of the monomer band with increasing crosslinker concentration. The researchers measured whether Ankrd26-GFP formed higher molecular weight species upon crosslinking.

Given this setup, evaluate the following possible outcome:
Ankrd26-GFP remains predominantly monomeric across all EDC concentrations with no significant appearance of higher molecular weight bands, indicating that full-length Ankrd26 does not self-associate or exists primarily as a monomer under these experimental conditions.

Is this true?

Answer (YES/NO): NO